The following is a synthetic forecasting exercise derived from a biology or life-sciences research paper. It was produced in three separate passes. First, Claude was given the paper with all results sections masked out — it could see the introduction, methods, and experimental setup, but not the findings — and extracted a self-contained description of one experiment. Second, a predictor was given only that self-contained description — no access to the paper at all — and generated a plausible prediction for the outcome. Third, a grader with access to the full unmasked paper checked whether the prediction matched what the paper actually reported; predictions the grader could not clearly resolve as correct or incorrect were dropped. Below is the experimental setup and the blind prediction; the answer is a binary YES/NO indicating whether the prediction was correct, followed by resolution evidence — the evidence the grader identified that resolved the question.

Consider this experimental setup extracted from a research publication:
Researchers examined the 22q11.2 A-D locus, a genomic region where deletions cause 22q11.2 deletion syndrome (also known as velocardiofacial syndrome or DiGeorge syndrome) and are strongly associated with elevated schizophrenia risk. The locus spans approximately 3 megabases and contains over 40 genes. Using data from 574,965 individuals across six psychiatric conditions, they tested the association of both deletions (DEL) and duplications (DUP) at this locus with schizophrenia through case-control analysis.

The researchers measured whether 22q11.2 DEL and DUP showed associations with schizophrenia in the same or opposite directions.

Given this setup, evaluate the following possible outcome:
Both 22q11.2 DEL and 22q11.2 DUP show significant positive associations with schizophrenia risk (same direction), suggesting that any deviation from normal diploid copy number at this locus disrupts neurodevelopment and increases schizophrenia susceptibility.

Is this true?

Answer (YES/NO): NO